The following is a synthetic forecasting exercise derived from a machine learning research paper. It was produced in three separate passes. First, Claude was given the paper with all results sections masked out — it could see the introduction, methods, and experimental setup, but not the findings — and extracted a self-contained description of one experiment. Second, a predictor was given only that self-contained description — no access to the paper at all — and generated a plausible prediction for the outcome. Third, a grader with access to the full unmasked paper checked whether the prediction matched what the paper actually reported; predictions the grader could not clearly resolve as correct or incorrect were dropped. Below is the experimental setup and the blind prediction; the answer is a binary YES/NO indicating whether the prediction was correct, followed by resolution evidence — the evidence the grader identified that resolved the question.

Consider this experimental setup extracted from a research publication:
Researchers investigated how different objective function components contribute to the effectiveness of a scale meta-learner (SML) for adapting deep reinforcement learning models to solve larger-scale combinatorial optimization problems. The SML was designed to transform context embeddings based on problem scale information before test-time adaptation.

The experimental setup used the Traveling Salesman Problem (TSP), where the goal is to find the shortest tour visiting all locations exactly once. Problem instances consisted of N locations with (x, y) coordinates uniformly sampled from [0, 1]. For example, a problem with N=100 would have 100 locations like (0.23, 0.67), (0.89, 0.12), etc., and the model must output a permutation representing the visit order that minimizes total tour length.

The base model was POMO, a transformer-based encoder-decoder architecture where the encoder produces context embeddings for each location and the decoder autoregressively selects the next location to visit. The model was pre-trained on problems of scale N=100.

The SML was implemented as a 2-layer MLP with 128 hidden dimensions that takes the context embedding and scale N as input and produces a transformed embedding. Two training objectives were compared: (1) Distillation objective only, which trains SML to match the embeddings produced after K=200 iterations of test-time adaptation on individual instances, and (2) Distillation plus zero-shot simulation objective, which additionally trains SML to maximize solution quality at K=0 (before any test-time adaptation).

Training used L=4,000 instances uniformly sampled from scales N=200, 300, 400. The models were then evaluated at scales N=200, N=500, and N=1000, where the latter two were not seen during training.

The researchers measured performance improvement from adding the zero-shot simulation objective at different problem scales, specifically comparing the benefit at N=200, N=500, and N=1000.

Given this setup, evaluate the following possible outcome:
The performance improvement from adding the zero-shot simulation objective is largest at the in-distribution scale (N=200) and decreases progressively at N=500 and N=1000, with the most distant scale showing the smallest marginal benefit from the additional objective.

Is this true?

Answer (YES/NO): NO